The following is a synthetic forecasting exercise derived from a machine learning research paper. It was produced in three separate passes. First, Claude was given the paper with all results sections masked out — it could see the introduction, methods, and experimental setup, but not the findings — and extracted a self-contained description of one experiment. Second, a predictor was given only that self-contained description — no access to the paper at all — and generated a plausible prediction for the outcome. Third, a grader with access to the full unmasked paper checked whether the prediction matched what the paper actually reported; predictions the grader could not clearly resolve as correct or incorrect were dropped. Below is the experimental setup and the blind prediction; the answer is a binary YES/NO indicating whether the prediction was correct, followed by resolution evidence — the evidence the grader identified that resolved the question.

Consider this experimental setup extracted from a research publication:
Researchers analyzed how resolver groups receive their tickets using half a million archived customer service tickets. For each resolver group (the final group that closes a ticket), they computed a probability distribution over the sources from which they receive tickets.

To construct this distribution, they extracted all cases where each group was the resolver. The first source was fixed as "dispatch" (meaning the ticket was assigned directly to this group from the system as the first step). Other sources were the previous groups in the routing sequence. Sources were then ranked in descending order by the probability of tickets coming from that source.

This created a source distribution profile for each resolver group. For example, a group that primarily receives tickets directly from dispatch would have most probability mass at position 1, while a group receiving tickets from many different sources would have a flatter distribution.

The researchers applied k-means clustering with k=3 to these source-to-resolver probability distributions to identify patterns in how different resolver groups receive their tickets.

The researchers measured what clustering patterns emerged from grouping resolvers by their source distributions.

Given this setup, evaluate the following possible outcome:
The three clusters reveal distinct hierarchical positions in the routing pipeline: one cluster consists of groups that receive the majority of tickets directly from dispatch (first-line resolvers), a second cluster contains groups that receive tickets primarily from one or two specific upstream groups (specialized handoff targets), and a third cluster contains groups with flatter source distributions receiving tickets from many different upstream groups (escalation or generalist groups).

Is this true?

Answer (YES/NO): NO